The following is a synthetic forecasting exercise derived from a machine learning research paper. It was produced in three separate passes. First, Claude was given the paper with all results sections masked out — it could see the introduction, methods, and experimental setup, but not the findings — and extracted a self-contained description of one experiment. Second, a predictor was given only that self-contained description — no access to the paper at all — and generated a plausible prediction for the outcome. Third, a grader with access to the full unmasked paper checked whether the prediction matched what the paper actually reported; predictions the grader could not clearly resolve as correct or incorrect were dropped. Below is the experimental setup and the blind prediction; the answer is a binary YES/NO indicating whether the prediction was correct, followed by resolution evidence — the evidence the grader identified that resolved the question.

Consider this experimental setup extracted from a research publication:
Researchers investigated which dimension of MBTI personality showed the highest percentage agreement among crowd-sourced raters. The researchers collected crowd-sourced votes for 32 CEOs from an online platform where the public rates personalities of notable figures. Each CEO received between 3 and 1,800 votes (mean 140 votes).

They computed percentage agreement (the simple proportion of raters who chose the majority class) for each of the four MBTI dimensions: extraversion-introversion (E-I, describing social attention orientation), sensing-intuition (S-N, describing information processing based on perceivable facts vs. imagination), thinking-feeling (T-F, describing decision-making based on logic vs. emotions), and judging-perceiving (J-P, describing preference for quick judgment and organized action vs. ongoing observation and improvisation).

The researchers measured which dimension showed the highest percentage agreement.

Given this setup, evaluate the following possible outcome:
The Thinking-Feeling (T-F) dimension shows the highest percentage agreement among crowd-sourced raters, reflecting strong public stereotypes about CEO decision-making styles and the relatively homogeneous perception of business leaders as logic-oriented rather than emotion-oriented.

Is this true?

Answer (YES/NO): NO